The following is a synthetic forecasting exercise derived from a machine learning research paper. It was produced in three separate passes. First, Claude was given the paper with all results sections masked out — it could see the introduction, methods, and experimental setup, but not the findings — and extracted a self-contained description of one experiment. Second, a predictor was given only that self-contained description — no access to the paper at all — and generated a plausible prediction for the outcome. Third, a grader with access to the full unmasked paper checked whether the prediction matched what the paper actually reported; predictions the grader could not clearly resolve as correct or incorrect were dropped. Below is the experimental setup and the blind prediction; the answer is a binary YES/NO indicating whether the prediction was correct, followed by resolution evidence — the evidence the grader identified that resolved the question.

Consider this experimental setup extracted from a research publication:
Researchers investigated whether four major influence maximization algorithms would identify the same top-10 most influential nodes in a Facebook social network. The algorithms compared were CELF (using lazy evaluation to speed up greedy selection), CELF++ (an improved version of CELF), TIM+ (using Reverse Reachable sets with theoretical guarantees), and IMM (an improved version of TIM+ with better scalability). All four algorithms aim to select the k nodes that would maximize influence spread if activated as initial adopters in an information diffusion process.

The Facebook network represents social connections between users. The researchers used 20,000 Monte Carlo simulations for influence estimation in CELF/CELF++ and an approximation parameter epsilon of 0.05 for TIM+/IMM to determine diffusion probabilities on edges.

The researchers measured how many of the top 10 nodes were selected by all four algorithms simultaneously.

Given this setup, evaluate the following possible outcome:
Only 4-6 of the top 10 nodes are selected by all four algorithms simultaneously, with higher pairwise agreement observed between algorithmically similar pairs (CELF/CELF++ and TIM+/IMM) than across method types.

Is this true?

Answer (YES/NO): NO